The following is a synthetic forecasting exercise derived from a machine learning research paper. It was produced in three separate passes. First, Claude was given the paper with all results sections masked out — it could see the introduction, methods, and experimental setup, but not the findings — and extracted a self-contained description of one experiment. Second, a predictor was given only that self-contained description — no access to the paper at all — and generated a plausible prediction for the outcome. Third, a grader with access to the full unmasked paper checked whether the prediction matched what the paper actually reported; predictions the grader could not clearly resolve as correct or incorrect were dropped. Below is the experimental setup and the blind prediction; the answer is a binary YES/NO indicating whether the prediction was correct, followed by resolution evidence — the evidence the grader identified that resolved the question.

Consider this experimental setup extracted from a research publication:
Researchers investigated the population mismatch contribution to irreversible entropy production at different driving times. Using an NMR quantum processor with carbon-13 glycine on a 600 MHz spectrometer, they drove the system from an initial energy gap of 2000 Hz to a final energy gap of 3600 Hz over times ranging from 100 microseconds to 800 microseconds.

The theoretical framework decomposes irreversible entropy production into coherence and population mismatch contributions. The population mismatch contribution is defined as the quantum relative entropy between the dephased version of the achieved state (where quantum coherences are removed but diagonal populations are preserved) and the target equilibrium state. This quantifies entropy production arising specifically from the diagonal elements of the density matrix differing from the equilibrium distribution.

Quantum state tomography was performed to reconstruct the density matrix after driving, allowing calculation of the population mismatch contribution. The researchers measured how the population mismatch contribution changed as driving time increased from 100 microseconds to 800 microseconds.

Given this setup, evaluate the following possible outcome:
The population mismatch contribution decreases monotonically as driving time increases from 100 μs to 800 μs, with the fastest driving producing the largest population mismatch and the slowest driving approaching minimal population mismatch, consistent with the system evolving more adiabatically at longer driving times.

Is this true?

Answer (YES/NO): YES